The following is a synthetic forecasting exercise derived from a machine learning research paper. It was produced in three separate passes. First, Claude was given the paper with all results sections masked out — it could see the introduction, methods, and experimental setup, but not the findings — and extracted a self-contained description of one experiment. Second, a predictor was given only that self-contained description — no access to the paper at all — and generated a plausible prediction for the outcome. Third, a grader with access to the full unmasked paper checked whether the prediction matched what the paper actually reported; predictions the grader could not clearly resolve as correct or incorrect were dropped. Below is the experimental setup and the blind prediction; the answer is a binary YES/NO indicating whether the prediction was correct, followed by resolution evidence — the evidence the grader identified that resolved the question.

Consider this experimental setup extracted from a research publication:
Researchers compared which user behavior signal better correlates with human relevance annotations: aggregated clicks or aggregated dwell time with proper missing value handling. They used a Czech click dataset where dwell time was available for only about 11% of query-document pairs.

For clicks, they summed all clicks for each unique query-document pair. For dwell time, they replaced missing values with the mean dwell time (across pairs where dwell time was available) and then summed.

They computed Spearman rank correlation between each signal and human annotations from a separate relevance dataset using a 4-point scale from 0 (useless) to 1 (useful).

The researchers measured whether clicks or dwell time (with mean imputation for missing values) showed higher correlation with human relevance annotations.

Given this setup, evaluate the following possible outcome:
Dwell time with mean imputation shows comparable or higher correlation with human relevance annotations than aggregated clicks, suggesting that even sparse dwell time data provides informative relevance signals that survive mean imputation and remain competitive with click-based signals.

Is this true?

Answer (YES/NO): YES